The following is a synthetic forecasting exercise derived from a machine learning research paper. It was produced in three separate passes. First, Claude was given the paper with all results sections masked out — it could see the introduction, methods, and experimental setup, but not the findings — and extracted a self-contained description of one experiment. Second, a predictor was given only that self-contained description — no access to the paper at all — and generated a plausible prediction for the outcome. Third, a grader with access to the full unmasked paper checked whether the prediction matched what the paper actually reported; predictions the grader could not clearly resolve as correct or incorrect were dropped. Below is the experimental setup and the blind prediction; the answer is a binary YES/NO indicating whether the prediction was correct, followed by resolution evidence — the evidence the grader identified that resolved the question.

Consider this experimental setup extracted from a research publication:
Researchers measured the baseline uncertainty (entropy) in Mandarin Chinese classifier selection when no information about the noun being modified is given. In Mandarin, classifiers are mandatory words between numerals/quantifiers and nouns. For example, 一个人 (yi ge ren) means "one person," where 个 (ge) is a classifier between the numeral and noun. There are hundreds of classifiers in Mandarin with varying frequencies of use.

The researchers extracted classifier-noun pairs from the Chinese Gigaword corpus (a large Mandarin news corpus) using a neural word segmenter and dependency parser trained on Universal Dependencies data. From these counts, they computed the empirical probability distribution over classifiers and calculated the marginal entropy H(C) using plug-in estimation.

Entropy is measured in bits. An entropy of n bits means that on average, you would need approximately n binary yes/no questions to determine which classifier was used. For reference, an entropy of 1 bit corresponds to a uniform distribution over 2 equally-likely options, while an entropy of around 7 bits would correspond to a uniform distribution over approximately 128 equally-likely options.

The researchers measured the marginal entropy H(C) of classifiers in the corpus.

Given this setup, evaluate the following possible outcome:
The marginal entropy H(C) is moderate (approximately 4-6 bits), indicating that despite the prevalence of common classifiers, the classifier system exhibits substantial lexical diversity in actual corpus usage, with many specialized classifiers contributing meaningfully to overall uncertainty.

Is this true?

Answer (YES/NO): YES